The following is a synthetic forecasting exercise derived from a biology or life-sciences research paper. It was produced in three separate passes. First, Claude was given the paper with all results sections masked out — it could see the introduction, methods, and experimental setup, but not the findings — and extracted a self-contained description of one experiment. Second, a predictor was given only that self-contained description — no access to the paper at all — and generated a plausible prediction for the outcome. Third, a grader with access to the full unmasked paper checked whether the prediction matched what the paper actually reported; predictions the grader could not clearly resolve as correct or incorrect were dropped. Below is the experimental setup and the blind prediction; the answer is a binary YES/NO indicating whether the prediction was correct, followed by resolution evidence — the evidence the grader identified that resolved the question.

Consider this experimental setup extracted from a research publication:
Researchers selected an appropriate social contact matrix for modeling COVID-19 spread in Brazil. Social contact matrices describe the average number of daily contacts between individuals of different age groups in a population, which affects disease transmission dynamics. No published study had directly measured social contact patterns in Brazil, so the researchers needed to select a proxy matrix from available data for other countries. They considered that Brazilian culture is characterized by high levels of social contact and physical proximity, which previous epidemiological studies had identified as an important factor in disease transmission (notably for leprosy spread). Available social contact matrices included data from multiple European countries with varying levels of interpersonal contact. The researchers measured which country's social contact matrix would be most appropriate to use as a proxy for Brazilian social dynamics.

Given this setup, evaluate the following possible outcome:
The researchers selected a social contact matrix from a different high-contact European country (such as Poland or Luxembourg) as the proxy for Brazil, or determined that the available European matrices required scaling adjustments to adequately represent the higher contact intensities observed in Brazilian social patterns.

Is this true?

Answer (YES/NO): YES